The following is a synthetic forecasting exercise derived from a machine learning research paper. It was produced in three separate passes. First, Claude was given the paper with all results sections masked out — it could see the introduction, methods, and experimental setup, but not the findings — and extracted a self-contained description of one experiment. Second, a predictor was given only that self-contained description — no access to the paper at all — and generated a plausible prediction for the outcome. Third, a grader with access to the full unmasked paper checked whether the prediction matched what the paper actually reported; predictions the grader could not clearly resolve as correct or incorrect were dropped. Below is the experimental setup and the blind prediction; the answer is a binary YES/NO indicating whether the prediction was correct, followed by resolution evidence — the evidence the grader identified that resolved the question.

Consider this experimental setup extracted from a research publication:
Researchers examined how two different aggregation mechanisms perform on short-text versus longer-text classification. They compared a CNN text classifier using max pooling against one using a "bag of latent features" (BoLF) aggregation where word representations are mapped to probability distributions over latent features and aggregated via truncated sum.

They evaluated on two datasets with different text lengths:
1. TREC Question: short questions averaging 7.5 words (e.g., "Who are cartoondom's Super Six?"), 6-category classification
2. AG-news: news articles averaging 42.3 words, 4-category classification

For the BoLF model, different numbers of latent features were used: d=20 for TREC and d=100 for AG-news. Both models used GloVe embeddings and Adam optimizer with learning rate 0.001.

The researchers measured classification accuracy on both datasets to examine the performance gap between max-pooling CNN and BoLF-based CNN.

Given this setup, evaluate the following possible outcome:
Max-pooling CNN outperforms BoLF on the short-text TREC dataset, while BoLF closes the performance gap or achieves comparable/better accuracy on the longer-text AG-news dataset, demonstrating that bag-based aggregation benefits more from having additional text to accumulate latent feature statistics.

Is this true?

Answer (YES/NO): YES